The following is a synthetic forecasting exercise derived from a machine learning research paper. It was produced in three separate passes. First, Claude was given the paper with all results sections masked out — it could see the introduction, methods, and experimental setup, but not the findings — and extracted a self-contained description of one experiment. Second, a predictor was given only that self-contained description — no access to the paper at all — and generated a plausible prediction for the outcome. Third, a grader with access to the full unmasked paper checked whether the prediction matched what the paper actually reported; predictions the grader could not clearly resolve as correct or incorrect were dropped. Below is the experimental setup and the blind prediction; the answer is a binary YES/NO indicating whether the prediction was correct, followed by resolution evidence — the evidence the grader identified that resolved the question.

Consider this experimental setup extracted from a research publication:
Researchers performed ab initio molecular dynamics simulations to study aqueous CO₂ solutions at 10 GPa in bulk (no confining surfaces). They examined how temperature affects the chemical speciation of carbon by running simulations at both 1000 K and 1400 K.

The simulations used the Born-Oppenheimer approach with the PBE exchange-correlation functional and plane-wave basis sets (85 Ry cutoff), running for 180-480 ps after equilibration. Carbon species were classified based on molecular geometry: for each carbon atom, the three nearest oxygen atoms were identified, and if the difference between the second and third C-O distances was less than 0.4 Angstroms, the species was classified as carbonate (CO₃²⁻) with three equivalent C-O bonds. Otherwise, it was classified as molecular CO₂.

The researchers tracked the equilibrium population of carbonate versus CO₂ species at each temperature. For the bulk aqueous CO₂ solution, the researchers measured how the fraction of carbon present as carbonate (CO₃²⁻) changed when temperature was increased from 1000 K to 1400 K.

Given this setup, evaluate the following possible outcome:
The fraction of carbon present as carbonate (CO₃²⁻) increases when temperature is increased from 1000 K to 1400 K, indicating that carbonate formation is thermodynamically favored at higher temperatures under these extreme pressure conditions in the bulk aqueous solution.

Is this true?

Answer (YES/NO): NO